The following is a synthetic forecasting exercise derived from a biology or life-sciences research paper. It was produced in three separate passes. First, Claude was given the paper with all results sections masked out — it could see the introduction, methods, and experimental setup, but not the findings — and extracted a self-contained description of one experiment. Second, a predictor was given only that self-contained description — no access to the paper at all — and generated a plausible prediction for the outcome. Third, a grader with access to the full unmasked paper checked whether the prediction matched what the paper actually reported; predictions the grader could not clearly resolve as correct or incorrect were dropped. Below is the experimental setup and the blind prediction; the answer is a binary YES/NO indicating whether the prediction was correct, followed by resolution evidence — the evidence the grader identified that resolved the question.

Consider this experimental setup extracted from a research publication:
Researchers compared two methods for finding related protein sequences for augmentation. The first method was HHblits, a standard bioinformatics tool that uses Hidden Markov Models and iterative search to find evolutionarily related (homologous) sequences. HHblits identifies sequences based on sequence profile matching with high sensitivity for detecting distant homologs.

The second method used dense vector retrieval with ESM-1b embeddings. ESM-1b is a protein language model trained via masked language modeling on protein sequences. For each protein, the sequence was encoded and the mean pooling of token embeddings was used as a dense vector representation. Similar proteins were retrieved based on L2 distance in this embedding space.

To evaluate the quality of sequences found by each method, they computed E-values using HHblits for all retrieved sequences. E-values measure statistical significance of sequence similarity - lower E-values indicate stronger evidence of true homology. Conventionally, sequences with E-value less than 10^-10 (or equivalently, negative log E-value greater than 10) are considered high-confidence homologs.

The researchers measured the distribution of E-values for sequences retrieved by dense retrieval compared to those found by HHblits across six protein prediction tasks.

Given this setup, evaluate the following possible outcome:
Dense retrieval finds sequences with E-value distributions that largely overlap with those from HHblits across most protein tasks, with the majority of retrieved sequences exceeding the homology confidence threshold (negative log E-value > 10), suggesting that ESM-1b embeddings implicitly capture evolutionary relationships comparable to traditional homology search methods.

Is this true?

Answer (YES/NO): YES